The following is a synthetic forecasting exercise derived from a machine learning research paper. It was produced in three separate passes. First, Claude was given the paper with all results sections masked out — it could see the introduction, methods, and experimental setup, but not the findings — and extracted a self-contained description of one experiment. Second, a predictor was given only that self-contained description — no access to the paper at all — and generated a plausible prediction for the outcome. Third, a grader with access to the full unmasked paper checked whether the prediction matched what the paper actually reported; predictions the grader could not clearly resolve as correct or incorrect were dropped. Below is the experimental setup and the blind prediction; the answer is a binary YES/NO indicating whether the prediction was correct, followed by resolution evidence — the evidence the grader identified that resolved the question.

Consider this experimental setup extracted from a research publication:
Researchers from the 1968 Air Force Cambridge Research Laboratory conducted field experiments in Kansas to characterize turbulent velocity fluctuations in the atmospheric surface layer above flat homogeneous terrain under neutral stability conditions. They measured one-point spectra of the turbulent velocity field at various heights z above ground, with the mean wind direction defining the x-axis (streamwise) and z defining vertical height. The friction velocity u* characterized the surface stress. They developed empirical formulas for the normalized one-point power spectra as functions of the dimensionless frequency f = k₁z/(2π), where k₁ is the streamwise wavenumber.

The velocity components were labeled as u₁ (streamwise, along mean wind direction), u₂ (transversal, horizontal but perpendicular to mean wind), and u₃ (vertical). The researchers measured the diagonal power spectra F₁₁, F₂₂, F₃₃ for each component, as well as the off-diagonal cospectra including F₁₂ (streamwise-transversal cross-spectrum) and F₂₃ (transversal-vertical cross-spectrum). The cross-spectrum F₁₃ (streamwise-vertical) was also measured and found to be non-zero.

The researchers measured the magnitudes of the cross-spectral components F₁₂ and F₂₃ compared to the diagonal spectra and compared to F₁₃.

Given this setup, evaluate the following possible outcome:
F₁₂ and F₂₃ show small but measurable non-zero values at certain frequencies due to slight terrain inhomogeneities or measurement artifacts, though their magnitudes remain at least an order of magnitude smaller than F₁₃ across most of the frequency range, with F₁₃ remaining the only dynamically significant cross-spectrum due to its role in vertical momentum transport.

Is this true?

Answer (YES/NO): NO